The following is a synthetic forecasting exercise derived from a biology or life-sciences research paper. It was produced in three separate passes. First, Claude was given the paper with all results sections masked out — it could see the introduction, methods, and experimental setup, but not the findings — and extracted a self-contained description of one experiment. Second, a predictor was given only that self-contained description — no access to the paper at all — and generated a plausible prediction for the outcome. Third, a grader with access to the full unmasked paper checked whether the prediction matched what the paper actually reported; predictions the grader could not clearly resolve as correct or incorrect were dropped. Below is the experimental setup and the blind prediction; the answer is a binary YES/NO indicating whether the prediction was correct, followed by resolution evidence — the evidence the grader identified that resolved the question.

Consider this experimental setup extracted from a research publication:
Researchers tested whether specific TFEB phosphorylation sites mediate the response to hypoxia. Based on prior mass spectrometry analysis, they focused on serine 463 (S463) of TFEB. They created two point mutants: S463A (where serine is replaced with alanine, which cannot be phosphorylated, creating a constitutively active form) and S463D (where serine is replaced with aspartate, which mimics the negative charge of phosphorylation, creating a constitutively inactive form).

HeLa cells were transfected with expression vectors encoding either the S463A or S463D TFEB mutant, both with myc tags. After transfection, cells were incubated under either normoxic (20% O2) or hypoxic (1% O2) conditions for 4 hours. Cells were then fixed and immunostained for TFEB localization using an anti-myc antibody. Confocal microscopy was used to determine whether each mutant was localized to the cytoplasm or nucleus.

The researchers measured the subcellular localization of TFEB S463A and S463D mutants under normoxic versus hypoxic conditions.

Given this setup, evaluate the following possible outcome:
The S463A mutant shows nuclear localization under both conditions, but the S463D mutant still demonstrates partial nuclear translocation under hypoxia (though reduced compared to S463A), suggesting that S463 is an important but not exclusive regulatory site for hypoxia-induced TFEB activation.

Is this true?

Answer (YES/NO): NO